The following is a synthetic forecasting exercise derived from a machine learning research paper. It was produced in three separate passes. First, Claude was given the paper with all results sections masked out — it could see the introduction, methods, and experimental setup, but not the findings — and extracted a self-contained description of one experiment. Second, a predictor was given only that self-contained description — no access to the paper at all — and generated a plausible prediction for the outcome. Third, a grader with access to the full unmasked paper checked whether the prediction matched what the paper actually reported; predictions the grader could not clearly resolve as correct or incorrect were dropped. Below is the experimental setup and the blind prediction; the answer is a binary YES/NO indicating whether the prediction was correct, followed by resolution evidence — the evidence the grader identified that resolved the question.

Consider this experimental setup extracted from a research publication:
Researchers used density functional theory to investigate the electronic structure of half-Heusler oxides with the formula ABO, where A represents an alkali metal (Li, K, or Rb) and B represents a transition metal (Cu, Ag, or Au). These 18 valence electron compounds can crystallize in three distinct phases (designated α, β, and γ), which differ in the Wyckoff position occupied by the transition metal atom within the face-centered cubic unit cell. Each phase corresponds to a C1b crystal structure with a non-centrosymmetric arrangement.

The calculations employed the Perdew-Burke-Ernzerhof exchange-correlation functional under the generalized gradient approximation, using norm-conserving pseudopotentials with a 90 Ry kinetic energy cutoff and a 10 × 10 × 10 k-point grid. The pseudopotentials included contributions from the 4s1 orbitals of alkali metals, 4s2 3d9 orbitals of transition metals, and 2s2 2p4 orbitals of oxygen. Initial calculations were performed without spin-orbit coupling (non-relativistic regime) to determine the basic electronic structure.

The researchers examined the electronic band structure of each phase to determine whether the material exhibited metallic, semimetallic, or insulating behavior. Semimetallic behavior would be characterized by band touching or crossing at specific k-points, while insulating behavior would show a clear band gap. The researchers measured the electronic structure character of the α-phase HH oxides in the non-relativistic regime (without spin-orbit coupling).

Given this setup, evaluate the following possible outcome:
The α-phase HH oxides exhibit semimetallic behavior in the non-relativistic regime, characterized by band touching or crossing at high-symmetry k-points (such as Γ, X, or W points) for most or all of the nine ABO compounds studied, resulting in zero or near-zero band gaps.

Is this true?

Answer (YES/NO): YES